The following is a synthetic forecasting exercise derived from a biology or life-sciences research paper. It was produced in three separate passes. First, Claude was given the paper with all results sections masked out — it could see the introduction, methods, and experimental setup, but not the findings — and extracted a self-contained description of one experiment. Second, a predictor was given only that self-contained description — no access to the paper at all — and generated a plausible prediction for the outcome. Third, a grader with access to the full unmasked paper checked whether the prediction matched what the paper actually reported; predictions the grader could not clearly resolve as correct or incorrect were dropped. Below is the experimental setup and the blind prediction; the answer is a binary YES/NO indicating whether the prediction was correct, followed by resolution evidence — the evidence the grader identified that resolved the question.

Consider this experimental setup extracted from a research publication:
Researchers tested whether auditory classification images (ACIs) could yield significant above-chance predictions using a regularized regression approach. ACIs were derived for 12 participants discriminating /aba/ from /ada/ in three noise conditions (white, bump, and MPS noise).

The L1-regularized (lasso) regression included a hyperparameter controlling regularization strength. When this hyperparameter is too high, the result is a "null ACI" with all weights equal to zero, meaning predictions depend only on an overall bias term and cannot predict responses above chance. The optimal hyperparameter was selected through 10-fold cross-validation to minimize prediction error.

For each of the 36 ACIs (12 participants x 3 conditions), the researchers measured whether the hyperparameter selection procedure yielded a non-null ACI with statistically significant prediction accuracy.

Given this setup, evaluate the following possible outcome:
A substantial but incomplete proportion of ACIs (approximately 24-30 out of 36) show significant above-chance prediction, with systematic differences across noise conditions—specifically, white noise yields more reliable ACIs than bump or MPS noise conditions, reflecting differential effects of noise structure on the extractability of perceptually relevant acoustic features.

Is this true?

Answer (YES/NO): NO